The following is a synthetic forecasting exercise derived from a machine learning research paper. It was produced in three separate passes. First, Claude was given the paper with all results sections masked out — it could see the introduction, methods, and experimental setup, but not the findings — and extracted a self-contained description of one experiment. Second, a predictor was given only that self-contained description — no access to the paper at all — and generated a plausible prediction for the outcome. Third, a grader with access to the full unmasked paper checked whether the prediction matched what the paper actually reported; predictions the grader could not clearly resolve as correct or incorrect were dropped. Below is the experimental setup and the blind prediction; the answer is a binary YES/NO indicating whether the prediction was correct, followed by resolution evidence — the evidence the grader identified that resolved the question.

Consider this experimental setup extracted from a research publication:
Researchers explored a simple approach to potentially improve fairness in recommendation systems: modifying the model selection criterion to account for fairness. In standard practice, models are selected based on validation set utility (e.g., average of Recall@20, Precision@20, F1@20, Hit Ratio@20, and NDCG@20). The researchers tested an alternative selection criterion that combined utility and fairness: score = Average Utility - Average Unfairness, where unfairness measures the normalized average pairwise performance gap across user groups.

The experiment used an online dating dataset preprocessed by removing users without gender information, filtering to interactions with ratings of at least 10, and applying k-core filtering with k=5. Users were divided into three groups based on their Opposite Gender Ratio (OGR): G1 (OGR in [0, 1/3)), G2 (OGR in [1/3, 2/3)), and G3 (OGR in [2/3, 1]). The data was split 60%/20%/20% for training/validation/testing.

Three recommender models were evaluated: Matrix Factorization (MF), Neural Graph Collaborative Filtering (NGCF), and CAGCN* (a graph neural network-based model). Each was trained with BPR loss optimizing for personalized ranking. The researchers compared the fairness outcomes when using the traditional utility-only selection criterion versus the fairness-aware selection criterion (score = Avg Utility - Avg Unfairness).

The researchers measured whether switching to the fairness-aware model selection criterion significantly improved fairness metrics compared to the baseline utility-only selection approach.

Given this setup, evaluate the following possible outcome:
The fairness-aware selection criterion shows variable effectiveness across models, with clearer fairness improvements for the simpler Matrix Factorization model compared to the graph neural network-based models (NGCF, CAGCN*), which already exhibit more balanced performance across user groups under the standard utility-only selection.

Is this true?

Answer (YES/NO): NO